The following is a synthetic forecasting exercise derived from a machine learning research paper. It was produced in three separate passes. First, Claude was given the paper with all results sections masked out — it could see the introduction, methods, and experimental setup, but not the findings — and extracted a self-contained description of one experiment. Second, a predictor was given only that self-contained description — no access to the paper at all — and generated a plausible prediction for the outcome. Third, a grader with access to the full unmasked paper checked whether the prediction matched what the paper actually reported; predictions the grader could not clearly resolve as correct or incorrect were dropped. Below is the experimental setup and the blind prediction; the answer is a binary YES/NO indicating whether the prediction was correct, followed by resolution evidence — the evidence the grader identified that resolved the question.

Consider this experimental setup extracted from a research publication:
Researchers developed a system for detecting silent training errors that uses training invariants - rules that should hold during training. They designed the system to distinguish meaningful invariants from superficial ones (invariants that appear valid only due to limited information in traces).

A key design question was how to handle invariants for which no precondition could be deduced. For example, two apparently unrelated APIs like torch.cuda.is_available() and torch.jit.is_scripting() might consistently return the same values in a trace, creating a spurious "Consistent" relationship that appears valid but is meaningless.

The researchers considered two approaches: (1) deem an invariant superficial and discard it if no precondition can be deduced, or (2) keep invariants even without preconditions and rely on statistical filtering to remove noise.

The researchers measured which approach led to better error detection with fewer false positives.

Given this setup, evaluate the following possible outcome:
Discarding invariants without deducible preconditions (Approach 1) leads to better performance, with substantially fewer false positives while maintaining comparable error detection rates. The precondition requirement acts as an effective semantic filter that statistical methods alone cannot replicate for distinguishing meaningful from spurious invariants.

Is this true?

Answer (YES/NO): YES